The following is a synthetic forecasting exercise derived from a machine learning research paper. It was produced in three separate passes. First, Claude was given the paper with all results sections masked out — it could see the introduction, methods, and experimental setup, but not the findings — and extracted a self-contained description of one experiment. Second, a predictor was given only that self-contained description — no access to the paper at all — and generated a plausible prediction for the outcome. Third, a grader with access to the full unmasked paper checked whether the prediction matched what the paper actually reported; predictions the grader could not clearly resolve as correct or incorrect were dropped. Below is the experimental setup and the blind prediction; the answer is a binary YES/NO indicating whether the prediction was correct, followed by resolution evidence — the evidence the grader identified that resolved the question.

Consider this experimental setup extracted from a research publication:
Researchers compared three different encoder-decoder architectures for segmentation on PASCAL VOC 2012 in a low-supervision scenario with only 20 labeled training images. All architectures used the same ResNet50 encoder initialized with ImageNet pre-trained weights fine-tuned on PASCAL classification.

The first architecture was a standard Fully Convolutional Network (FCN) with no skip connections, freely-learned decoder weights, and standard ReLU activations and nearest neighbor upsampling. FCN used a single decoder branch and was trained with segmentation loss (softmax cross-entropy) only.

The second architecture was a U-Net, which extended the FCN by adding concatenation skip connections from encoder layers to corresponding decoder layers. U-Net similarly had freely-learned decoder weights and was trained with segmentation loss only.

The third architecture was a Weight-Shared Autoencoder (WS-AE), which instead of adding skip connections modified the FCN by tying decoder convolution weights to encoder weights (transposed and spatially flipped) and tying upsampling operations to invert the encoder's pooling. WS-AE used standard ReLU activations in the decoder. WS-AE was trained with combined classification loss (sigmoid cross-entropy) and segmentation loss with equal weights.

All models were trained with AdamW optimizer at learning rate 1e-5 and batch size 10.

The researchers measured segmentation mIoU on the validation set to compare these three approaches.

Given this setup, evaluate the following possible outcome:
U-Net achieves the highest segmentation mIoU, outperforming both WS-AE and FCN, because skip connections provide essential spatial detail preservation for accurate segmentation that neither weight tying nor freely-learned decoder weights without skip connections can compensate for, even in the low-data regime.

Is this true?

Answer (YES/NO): NO